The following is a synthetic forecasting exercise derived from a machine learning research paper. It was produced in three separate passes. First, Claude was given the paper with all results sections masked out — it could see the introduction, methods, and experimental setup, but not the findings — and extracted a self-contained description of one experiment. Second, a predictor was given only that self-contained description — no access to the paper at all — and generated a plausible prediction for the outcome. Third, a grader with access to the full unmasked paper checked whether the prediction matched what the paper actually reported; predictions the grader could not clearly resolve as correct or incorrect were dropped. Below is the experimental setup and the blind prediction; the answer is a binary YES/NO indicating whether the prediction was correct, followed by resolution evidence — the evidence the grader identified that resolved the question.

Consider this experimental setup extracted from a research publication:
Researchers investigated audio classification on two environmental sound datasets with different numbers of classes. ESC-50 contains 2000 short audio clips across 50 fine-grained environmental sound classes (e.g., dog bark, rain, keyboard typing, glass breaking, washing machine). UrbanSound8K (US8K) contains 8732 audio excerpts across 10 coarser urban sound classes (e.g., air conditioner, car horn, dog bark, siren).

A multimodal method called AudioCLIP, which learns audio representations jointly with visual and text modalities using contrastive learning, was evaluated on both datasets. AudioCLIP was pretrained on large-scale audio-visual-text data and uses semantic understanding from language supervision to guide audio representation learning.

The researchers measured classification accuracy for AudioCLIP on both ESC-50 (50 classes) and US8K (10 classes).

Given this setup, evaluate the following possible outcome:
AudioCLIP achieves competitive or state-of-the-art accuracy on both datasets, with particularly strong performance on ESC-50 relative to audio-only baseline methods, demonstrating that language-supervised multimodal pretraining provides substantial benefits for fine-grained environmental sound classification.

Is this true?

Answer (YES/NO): NO